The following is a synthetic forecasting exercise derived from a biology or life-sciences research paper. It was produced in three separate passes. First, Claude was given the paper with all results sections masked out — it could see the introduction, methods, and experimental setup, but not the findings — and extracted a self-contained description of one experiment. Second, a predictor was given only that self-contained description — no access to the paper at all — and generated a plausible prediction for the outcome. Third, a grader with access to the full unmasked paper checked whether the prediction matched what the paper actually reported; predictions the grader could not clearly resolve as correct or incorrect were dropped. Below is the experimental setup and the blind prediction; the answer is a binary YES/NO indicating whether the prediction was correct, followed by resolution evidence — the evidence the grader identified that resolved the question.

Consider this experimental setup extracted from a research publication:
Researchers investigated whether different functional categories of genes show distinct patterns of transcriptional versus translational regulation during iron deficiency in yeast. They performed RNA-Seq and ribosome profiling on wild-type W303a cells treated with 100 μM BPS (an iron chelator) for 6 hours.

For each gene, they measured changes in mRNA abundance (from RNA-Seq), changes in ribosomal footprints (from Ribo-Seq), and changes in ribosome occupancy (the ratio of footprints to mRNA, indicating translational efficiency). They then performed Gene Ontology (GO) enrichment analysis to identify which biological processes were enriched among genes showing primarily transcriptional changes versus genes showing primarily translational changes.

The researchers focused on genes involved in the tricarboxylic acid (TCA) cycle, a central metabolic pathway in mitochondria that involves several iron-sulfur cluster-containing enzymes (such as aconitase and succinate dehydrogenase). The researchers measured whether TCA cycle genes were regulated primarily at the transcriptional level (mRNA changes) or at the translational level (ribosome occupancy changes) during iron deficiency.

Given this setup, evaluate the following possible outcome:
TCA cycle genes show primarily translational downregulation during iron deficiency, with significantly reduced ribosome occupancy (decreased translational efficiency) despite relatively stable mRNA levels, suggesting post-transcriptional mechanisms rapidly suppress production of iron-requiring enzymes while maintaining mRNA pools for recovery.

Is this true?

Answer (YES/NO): NO